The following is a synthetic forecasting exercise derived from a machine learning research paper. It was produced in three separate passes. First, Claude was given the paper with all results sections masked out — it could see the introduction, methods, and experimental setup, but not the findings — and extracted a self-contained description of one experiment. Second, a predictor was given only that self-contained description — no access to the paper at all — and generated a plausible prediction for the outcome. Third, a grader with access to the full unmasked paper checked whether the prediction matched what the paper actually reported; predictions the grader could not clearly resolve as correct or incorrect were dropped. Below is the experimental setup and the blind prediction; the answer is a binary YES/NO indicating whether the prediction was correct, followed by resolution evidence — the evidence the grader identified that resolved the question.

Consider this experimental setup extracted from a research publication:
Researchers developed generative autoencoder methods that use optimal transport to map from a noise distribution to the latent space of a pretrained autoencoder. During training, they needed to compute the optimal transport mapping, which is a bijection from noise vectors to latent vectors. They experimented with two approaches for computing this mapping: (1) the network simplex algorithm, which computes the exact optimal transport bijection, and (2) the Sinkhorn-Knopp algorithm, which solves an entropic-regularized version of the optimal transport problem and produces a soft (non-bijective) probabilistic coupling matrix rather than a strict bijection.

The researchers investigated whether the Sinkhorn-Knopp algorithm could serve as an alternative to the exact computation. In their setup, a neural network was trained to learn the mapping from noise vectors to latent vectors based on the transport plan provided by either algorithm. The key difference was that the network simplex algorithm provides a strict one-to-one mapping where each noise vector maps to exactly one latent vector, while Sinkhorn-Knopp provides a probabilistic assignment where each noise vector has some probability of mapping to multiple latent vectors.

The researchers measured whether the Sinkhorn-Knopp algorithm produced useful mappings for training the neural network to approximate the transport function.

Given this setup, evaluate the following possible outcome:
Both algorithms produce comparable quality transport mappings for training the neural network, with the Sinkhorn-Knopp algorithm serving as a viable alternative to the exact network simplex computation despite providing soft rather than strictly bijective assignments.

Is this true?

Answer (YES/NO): NO